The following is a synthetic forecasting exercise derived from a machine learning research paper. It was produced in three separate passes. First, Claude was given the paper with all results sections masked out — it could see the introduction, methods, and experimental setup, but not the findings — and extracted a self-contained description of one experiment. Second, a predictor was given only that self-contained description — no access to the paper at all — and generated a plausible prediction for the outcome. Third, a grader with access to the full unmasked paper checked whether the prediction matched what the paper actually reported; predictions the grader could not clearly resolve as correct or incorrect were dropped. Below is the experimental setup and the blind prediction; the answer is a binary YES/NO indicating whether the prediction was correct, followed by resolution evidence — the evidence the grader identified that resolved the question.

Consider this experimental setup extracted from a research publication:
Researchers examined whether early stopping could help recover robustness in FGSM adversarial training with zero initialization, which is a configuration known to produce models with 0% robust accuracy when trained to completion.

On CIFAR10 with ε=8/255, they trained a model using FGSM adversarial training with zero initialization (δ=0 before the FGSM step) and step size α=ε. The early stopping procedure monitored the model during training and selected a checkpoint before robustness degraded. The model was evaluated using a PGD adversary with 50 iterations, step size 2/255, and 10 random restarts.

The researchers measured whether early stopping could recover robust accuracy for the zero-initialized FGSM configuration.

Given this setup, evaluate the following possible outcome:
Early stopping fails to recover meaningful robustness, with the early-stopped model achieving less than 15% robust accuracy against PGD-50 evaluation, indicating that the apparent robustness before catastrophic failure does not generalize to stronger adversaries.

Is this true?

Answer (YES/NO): NO